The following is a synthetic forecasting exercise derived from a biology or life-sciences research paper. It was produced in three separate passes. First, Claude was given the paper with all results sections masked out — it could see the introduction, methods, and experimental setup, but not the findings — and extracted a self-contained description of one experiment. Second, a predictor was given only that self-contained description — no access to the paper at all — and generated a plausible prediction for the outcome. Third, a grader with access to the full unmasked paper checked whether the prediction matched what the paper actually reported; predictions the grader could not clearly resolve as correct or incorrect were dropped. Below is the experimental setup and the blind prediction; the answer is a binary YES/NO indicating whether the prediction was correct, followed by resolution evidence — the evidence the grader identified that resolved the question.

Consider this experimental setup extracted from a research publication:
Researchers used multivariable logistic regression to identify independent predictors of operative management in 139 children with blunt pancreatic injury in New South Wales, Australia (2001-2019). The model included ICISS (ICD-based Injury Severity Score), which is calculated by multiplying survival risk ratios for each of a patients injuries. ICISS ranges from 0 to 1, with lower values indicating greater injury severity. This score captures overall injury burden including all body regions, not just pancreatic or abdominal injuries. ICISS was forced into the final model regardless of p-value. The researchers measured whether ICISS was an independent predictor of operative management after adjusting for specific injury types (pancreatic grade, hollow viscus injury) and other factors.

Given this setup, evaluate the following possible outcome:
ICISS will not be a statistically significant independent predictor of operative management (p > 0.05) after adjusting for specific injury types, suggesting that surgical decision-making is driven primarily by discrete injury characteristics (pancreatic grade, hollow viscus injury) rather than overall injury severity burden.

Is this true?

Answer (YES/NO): YES